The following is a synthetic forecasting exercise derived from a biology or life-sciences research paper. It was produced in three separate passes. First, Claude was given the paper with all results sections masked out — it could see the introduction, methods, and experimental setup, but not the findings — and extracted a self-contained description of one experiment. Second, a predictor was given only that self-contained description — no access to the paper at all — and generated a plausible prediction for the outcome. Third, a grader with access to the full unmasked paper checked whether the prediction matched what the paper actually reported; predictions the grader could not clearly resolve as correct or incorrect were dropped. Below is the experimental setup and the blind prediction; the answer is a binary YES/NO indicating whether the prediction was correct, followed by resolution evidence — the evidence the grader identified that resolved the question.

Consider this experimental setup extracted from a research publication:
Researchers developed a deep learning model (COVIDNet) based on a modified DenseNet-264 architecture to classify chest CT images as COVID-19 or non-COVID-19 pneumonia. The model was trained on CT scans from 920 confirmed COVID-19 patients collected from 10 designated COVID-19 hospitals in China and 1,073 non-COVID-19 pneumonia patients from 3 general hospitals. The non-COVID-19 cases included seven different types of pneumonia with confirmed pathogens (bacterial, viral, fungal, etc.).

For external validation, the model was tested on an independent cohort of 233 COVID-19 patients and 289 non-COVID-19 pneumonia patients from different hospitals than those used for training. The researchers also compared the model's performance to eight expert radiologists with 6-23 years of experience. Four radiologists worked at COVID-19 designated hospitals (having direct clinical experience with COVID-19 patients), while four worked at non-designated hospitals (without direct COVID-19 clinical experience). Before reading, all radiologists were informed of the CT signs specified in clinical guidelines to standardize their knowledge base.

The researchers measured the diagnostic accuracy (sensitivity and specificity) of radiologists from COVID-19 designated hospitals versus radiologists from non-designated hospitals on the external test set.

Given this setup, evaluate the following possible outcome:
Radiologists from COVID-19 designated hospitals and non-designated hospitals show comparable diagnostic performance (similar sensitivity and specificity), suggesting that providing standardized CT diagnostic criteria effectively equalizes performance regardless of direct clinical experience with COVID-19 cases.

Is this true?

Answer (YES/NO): NO